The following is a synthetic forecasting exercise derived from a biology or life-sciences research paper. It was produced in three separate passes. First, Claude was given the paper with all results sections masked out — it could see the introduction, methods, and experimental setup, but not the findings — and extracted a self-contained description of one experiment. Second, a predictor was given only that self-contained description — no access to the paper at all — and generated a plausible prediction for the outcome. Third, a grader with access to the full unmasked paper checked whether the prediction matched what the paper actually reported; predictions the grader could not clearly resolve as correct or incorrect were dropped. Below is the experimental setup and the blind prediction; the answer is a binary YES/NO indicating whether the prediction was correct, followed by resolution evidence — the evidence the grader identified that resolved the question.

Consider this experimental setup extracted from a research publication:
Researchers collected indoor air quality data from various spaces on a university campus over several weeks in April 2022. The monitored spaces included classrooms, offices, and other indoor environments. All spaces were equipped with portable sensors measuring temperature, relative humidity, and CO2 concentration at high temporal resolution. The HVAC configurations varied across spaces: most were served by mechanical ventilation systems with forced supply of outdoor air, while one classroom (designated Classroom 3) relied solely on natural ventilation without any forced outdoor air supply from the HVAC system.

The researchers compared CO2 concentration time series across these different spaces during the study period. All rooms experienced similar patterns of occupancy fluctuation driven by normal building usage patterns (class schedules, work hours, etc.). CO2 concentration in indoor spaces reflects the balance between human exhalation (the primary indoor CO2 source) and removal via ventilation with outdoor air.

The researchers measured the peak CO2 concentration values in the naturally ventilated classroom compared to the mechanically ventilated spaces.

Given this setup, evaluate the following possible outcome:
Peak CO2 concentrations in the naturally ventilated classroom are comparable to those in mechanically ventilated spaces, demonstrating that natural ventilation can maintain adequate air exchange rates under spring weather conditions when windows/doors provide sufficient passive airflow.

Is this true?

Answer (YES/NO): NO